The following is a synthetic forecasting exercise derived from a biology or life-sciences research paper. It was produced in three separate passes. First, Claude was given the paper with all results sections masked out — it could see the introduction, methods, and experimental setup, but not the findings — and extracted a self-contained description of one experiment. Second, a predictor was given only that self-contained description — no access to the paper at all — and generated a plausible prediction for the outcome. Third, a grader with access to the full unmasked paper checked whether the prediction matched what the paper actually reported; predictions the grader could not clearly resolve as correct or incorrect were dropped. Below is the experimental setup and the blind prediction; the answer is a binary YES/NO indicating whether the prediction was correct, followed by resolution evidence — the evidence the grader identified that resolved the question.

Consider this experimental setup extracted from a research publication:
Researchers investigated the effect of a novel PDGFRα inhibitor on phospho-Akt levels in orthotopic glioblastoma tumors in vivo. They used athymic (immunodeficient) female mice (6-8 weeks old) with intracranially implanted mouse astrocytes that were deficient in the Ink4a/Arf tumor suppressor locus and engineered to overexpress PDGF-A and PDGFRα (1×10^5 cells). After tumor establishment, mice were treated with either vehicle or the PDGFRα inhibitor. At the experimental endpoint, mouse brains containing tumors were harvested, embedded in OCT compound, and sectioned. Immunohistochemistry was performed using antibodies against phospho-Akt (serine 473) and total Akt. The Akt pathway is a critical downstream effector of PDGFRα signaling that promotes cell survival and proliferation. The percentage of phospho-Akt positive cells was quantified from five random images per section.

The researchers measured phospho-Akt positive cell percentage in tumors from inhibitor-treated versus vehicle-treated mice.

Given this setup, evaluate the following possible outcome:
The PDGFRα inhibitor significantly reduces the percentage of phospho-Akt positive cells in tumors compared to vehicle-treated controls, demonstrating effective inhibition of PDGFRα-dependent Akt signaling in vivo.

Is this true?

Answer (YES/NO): YES